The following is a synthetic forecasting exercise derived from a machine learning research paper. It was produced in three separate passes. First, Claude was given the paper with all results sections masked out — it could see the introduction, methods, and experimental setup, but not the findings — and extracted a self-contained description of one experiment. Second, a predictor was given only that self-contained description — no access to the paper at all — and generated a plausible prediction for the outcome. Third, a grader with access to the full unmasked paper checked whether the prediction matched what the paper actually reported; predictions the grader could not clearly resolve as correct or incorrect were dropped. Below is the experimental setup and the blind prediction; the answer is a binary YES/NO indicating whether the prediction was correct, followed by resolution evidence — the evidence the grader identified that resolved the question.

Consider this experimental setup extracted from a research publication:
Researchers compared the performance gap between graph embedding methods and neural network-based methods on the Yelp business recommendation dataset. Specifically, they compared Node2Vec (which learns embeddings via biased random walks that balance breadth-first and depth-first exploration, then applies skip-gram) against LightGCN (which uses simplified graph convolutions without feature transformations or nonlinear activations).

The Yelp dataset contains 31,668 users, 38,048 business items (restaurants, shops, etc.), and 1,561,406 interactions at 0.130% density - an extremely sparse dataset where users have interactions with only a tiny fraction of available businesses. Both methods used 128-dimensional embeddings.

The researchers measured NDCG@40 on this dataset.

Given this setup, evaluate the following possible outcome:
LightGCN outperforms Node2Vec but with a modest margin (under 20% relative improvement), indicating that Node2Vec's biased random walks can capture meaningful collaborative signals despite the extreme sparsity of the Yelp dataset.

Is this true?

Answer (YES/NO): YES